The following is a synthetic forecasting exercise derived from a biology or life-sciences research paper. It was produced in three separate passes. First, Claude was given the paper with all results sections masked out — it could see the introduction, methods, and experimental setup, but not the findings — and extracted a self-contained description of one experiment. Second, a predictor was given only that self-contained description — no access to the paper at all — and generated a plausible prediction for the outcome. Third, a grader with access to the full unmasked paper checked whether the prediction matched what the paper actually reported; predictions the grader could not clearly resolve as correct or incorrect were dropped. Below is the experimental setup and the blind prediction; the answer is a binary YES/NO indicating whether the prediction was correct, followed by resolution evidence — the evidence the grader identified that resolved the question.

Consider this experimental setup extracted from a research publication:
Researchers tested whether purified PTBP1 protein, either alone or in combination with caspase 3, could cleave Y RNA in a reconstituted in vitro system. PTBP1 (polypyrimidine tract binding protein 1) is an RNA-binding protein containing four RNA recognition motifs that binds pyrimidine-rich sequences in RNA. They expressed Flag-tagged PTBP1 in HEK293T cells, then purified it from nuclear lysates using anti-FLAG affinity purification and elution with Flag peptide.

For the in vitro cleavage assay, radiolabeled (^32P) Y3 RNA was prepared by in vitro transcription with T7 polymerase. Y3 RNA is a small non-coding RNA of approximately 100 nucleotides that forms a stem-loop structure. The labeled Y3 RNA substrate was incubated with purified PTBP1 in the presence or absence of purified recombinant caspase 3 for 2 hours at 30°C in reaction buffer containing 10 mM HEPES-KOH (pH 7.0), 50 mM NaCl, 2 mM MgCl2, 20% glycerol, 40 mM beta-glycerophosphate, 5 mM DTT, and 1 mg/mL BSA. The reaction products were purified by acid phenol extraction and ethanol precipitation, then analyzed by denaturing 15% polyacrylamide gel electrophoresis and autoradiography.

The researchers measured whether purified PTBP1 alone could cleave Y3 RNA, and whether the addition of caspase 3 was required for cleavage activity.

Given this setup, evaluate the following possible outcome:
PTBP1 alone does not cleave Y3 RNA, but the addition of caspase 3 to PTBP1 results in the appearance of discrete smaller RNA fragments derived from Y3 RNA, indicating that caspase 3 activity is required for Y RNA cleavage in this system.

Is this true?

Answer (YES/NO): NO